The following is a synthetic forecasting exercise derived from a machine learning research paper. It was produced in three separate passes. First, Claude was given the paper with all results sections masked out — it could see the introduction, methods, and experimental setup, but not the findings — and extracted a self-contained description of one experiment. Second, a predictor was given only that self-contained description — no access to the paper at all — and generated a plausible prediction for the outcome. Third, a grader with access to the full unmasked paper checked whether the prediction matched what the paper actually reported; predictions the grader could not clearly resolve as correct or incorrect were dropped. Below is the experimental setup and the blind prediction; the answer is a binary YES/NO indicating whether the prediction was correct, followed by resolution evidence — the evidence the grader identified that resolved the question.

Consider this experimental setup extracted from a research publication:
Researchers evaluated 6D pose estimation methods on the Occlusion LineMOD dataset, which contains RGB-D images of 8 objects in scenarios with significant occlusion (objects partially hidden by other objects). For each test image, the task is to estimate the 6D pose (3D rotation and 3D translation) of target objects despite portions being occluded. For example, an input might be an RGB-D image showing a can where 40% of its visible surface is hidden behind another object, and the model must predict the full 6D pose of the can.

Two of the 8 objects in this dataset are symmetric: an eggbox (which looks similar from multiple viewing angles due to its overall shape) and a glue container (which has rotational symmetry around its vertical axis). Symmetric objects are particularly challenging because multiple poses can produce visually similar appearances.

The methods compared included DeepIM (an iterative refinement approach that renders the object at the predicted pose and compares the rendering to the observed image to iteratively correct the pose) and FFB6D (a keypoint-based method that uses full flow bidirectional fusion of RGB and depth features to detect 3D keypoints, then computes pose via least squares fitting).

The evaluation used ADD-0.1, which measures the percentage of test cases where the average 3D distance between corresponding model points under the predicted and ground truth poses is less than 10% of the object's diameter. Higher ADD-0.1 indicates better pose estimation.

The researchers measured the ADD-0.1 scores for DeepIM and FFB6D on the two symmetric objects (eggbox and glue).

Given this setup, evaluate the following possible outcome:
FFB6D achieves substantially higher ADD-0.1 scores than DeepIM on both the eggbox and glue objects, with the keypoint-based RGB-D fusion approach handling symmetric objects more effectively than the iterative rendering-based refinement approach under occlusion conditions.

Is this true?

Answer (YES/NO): NO